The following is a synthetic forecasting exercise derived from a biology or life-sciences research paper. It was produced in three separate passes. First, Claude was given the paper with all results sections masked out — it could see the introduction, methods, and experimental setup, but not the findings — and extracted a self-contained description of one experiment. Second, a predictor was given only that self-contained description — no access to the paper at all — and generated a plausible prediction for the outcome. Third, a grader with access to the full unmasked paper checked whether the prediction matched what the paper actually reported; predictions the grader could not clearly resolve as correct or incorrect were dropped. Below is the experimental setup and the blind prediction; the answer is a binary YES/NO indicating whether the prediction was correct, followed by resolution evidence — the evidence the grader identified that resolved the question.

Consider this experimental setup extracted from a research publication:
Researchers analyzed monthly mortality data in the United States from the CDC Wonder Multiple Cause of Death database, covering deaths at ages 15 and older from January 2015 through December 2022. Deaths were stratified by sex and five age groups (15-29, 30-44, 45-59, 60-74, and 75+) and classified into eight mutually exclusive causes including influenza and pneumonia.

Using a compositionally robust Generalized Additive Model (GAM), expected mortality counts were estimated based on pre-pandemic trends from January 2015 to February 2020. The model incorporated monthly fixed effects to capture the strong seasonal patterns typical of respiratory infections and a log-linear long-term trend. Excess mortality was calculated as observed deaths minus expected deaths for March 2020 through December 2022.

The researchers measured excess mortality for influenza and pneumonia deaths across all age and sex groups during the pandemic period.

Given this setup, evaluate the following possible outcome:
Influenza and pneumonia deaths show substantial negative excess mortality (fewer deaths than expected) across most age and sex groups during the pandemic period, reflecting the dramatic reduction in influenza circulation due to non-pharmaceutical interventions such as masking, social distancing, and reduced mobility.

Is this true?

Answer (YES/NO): YES